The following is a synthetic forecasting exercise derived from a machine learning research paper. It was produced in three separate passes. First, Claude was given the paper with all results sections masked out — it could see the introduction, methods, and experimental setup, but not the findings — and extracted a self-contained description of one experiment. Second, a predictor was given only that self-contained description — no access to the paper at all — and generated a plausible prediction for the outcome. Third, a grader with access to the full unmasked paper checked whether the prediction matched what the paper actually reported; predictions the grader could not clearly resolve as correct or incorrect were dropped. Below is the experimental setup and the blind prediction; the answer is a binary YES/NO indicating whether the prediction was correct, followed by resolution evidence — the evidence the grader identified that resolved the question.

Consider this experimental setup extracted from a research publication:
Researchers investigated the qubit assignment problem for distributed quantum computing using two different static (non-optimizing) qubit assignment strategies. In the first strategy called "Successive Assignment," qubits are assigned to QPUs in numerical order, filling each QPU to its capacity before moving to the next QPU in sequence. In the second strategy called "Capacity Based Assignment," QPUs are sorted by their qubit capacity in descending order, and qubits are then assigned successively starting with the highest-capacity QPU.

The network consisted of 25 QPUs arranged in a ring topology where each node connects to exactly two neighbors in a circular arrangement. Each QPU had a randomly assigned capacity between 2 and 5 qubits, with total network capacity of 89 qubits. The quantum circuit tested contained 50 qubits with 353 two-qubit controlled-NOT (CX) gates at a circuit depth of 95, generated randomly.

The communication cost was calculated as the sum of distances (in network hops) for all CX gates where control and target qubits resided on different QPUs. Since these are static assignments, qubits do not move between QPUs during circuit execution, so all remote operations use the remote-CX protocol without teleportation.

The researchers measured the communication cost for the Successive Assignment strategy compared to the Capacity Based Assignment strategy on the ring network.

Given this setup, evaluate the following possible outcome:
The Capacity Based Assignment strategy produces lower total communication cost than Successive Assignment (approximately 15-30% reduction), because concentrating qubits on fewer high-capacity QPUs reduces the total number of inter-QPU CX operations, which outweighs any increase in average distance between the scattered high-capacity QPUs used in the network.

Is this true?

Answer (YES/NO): NO